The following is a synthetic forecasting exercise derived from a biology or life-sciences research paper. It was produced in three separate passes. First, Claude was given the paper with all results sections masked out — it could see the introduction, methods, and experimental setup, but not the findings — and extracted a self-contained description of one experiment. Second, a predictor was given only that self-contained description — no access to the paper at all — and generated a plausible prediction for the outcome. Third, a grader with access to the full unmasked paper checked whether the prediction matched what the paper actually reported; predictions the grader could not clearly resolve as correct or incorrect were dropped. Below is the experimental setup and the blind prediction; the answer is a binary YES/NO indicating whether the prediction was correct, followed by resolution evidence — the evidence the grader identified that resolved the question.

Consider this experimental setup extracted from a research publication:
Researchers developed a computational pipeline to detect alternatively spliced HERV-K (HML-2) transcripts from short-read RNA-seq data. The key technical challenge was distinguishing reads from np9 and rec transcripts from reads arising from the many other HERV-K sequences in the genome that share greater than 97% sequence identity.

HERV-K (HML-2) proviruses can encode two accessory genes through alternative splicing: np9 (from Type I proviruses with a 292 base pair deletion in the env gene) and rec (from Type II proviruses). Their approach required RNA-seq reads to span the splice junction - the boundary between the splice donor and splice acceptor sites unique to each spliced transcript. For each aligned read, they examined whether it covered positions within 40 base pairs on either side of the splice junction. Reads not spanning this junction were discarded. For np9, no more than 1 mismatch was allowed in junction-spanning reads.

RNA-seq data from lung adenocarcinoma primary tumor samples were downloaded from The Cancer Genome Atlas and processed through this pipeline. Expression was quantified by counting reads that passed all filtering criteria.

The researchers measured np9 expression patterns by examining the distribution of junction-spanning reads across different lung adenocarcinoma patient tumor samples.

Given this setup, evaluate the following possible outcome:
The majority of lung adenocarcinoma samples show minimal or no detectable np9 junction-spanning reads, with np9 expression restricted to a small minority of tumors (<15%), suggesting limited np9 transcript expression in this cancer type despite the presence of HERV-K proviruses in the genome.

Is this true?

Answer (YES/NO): NO